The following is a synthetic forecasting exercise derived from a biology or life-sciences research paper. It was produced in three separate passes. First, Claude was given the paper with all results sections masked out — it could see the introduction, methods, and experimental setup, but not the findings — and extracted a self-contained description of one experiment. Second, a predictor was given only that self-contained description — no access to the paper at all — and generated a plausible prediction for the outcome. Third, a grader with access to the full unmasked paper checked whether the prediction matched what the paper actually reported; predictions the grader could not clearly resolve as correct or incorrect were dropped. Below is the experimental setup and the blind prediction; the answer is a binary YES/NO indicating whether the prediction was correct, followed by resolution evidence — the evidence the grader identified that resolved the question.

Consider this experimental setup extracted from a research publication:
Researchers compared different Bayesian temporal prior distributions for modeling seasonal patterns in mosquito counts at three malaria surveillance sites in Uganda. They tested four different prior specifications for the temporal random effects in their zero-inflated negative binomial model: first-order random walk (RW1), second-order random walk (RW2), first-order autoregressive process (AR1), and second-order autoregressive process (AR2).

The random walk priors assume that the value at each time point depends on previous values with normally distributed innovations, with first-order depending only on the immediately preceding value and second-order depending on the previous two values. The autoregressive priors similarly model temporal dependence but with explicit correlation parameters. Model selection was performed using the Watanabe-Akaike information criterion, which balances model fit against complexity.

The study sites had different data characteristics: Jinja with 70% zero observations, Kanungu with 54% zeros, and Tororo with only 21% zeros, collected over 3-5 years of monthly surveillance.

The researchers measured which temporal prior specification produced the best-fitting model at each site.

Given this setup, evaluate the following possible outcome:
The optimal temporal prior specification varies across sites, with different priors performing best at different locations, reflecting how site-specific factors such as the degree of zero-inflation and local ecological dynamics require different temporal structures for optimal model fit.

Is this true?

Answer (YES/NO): NO